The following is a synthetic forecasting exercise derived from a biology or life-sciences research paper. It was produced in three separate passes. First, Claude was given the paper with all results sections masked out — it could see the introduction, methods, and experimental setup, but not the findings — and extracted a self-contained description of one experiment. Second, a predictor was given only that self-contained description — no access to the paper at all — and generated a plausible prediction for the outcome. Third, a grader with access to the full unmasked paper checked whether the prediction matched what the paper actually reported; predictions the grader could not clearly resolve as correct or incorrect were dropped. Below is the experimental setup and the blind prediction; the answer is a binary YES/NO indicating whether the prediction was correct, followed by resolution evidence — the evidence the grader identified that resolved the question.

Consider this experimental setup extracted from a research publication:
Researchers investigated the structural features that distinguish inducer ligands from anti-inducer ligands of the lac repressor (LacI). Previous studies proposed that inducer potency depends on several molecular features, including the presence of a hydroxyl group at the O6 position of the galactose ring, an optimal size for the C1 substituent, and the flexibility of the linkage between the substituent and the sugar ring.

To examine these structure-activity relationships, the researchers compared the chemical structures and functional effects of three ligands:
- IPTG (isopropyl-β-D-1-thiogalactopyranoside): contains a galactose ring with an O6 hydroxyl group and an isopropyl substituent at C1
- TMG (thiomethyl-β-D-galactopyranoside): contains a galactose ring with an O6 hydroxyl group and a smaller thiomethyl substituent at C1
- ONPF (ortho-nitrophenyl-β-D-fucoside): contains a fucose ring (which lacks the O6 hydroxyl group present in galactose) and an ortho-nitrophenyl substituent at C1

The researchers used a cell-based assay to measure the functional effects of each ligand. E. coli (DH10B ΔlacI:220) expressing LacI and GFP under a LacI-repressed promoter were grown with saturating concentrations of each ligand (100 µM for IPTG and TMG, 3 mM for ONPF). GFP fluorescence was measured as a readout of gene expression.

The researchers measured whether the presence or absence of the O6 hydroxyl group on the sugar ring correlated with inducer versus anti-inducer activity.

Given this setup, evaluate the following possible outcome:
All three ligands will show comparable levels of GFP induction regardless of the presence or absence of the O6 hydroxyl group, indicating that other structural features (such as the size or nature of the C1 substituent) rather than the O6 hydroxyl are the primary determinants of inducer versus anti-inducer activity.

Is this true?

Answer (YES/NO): NO